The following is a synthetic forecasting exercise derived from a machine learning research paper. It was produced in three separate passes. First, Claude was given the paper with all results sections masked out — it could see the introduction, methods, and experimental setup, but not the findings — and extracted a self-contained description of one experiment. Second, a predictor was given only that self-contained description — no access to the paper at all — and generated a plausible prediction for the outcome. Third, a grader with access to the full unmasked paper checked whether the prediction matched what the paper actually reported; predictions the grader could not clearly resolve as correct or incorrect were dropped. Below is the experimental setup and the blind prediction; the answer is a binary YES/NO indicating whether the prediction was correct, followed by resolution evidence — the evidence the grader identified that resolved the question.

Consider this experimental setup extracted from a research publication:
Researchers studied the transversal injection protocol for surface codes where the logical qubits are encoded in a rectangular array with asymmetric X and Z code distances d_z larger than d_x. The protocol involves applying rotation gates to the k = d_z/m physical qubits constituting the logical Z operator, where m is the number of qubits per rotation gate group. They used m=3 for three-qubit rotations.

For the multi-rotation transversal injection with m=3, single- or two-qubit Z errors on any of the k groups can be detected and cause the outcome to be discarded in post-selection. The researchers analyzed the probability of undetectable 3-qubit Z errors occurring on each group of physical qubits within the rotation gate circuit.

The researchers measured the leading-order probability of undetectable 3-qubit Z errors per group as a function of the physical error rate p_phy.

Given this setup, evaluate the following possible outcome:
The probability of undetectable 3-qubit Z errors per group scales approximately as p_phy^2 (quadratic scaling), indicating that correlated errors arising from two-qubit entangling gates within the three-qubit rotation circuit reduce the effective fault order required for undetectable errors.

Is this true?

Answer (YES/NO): NO